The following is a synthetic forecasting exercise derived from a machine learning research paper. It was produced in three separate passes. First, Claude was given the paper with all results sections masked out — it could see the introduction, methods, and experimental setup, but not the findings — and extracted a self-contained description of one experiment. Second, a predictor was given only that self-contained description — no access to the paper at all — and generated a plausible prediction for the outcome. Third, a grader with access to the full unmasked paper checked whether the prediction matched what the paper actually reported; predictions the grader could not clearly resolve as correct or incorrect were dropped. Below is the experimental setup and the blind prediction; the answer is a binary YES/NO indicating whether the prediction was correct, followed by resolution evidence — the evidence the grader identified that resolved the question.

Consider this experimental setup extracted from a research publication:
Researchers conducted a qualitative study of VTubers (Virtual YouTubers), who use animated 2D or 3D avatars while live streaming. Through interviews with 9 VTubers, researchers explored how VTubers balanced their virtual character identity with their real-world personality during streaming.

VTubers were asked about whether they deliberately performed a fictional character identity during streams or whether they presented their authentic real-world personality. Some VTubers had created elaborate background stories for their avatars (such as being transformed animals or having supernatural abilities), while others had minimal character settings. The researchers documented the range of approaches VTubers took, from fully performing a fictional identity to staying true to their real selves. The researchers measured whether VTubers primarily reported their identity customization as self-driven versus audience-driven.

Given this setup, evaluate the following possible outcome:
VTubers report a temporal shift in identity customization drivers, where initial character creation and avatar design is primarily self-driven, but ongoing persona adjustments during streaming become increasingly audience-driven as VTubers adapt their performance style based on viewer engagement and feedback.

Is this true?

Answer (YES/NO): NO